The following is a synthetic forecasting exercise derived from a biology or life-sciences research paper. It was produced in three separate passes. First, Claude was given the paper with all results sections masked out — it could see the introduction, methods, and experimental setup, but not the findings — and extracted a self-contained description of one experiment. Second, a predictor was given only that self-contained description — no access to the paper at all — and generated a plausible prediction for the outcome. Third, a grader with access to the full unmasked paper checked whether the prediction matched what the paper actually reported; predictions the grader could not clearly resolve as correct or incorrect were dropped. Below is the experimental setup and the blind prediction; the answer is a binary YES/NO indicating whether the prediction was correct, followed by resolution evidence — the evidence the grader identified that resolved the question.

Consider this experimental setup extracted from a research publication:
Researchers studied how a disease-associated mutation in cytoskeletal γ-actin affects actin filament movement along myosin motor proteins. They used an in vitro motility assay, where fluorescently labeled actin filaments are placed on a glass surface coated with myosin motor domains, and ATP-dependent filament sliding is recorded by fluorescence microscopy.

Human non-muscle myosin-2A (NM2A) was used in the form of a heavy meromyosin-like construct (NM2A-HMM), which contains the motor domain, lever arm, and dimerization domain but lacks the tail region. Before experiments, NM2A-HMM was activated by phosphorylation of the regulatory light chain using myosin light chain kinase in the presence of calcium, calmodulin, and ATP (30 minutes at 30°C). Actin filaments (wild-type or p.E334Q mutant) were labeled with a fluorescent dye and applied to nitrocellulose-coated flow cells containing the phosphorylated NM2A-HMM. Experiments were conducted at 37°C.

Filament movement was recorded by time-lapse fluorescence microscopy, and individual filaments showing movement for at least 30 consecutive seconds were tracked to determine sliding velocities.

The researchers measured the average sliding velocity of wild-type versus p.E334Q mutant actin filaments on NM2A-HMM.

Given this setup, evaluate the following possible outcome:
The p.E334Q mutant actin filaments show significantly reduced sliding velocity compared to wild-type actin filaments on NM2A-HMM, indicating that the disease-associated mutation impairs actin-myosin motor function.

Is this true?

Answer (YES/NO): YES